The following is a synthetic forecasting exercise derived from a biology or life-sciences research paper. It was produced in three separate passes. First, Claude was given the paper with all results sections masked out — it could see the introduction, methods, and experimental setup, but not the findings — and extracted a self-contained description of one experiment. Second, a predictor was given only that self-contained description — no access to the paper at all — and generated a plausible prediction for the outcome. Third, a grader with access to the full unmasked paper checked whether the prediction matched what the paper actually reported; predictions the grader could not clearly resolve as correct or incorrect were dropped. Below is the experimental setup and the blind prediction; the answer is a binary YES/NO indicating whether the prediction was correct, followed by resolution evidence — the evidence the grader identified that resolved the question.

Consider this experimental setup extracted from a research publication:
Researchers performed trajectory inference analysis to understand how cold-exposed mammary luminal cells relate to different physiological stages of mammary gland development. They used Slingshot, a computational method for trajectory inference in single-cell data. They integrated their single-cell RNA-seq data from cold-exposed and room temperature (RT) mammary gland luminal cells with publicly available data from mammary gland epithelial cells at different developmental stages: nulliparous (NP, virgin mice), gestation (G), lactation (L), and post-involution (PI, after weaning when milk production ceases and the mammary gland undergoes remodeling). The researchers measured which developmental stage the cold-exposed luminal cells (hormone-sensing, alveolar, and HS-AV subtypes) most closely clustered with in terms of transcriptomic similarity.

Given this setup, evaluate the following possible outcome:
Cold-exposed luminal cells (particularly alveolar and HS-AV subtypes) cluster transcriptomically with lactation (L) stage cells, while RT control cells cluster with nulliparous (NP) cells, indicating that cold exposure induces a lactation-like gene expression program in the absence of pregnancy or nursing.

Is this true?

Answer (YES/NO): NO